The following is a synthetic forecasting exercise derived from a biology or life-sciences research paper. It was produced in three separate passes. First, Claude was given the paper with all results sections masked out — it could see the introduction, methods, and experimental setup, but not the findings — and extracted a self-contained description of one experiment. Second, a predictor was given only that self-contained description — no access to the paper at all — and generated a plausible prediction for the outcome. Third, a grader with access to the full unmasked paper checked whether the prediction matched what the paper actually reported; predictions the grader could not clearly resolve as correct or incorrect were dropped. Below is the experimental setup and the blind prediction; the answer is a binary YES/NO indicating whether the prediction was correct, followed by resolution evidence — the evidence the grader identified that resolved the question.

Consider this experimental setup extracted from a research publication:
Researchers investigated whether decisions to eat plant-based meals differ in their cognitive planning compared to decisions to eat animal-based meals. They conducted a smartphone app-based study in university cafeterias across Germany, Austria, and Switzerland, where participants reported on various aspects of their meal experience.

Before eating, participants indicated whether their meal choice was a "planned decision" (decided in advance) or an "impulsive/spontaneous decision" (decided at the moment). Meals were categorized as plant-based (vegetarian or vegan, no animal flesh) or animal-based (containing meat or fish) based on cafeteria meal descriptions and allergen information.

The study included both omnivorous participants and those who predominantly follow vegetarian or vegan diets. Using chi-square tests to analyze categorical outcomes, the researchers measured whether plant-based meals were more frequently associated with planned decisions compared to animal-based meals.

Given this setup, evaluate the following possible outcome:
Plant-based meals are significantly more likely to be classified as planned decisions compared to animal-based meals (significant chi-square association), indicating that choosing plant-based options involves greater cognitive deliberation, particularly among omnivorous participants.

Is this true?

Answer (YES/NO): NO